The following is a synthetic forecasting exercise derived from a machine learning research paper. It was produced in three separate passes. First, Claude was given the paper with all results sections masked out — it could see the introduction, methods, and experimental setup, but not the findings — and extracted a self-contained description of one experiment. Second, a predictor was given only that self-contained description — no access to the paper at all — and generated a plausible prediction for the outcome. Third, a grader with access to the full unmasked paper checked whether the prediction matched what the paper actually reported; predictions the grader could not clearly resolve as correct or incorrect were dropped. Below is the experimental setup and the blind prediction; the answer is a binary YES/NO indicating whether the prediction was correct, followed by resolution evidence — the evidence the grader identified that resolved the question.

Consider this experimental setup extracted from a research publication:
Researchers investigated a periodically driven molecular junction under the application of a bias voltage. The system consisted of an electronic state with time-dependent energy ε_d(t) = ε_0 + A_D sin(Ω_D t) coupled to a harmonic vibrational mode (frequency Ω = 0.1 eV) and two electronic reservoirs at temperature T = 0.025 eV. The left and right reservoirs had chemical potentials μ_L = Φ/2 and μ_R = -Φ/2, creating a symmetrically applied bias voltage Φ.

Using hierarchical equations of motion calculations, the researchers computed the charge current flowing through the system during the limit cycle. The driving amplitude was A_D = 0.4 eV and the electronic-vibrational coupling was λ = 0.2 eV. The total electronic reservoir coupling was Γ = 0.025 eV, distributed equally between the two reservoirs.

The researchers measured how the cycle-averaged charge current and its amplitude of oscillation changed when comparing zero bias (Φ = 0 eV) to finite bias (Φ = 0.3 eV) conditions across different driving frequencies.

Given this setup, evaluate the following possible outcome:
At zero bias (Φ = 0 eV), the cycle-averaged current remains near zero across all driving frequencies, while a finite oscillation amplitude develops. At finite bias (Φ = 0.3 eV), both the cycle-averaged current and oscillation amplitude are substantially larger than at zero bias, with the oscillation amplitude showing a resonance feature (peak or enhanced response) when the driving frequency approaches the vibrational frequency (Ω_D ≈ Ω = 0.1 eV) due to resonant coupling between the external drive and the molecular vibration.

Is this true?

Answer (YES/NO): NO